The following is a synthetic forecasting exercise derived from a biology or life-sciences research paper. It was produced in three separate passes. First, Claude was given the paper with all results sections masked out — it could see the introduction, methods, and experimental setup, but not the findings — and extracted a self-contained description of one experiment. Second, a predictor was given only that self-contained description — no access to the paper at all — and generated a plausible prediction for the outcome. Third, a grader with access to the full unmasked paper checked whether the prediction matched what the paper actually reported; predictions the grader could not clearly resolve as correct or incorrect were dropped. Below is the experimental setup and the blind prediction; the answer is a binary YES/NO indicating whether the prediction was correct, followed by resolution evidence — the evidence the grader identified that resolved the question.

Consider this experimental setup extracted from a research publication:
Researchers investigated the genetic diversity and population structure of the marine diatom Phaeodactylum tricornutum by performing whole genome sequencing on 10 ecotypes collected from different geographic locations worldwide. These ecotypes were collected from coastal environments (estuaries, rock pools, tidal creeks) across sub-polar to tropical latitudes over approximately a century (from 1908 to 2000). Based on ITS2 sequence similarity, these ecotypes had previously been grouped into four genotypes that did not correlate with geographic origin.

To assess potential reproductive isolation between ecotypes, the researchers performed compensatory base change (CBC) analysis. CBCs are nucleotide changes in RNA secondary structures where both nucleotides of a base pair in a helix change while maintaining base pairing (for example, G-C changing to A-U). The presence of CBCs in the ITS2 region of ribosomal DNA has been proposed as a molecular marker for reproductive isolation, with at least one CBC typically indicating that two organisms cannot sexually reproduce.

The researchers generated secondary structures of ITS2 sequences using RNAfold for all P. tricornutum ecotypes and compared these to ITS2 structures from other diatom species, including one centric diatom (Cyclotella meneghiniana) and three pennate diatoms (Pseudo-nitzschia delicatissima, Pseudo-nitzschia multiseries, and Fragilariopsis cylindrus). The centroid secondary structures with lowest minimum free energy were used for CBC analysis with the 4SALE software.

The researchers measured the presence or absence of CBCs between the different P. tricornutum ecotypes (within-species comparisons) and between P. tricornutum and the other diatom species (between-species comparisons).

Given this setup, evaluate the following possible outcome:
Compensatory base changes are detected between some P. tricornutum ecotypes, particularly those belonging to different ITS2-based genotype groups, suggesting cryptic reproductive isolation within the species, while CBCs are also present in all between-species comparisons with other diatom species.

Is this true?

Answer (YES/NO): NO